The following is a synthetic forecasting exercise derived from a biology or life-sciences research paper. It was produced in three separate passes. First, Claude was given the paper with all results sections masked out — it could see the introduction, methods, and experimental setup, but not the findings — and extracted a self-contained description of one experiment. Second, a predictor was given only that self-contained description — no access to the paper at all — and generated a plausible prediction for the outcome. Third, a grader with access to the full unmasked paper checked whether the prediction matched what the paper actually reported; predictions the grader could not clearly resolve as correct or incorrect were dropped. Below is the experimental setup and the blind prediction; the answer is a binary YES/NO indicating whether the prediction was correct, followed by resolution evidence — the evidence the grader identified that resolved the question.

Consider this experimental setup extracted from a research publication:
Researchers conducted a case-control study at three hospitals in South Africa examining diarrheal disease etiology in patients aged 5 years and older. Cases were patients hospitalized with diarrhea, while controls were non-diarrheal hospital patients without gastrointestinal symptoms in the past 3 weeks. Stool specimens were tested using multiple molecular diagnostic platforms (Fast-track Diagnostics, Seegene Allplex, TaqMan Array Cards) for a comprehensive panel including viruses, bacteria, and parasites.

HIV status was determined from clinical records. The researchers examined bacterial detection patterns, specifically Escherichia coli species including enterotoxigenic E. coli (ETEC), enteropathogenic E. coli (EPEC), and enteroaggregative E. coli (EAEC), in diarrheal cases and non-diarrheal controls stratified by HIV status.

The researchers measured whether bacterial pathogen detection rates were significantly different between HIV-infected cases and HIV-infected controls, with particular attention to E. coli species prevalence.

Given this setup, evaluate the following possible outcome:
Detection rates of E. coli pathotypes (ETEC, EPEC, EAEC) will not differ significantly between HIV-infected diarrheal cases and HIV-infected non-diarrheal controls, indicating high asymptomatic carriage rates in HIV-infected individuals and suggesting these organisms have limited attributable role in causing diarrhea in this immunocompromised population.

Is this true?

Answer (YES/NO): YES